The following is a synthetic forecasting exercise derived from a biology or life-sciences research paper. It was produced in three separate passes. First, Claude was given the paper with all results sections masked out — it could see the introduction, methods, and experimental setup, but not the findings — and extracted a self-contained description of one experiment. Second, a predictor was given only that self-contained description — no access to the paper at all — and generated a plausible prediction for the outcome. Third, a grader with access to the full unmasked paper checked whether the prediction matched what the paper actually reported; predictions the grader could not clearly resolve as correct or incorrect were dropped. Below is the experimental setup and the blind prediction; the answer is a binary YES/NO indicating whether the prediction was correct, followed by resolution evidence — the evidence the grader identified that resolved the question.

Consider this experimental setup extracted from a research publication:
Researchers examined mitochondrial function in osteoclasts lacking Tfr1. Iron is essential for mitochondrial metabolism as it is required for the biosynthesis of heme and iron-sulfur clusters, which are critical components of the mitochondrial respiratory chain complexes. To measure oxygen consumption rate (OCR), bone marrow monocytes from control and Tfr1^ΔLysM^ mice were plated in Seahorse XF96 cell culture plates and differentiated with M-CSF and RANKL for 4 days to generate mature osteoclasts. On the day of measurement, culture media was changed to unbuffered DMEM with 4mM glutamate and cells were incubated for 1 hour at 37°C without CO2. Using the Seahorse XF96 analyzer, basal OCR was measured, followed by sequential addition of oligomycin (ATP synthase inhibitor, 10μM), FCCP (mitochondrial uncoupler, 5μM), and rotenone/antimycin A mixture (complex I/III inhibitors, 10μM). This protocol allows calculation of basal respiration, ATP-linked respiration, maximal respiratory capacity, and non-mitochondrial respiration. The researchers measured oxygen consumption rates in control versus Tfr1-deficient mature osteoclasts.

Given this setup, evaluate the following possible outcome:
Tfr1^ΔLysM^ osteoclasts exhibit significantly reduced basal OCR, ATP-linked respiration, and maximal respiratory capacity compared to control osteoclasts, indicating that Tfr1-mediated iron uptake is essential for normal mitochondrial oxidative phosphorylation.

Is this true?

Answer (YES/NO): YES